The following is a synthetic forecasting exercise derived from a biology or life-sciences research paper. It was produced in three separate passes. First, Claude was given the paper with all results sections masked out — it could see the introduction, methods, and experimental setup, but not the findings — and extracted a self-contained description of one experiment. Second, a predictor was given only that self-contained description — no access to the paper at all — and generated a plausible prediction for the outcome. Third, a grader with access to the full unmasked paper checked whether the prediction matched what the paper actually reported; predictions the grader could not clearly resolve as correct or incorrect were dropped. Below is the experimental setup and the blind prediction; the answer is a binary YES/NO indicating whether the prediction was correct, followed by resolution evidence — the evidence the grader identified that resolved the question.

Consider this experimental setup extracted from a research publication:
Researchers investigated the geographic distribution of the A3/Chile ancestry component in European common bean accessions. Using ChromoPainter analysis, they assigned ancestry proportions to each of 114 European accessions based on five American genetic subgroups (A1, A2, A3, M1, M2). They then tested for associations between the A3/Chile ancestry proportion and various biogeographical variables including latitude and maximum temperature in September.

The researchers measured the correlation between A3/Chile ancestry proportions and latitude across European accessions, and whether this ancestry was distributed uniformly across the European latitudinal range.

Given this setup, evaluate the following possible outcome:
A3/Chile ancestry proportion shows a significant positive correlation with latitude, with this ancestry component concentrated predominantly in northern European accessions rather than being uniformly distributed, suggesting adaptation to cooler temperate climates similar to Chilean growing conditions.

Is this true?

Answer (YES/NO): NO